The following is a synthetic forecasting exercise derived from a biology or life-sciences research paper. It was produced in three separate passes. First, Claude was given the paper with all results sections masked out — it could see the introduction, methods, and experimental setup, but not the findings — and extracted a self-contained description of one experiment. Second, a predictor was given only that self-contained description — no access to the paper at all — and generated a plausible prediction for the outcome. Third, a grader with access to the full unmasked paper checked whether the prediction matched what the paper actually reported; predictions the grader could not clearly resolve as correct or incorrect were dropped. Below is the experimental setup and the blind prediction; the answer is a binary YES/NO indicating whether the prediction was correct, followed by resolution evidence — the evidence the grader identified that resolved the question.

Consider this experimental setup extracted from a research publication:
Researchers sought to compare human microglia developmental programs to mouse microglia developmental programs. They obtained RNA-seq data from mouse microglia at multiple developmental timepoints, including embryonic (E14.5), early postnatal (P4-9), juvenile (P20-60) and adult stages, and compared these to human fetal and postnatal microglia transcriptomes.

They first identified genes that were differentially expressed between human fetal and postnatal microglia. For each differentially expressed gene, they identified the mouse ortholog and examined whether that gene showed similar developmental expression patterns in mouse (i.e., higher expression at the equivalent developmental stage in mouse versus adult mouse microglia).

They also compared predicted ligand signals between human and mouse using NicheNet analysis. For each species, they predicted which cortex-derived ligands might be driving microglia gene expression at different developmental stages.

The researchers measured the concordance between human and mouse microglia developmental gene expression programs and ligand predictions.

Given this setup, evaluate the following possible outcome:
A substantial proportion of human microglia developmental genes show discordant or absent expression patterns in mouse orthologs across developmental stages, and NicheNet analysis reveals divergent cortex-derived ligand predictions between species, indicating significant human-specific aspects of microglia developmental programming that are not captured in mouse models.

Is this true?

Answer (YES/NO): NO